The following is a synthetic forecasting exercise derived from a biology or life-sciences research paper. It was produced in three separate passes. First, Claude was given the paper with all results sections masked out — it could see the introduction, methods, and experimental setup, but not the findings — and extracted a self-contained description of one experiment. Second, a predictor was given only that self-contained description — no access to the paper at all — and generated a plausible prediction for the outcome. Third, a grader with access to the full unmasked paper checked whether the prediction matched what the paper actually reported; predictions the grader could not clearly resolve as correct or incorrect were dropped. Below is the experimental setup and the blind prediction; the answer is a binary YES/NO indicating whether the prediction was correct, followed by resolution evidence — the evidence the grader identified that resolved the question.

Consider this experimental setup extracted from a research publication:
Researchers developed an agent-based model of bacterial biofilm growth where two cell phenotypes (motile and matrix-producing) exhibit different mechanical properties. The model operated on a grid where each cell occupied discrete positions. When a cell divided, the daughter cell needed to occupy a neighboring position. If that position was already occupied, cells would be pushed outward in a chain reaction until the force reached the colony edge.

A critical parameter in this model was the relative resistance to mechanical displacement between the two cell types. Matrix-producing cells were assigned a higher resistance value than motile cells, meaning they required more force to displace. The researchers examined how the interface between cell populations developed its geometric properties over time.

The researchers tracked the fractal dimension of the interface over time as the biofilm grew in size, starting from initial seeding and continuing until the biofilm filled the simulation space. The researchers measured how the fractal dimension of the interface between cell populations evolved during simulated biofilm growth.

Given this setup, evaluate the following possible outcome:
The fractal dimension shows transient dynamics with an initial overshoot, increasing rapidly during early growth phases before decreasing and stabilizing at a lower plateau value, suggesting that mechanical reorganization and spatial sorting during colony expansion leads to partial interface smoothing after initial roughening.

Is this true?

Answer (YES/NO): NO